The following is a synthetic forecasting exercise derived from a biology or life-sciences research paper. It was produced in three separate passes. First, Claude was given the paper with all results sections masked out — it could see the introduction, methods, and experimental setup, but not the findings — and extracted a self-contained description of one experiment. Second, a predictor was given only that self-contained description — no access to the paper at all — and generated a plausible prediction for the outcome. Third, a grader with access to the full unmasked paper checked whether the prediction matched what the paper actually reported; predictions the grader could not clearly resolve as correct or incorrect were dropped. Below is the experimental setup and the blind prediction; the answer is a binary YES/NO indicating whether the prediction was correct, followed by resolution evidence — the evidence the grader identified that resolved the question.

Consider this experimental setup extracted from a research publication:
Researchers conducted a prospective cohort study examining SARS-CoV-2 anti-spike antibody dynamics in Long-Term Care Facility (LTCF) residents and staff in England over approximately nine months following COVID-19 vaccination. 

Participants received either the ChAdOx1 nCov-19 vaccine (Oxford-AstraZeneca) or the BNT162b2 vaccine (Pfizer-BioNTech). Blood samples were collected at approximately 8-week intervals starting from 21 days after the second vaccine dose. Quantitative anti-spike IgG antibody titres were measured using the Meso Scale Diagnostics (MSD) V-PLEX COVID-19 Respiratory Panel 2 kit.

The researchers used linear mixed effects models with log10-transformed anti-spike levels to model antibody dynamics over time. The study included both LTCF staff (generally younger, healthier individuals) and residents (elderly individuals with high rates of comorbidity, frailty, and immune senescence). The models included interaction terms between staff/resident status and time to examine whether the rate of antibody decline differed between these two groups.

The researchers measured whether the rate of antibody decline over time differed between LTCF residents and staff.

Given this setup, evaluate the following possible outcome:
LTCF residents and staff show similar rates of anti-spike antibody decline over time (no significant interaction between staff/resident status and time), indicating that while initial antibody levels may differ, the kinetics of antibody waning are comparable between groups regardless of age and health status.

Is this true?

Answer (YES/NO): YES